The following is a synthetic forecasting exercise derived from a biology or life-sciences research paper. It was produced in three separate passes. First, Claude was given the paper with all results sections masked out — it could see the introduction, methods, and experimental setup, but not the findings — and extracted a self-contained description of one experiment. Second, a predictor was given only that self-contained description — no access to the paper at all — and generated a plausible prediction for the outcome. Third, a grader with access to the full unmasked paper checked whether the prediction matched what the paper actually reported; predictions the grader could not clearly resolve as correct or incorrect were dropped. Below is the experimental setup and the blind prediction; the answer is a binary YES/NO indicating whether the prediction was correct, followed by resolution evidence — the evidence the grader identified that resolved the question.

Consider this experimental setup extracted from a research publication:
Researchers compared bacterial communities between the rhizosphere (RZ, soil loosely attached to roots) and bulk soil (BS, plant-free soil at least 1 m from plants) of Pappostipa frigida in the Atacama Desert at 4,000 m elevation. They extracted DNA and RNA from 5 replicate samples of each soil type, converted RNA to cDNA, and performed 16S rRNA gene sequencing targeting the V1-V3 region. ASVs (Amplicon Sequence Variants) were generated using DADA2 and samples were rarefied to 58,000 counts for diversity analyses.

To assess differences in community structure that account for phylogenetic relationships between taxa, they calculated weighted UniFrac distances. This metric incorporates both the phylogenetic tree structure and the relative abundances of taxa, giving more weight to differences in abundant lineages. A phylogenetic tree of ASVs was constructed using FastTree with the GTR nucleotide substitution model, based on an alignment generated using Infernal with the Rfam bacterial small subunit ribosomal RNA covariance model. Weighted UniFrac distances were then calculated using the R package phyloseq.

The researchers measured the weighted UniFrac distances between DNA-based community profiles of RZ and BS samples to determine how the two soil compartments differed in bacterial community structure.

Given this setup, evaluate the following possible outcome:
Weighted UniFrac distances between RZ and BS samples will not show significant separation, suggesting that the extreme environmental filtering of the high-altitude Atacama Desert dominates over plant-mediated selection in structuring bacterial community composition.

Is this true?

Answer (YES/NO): NO